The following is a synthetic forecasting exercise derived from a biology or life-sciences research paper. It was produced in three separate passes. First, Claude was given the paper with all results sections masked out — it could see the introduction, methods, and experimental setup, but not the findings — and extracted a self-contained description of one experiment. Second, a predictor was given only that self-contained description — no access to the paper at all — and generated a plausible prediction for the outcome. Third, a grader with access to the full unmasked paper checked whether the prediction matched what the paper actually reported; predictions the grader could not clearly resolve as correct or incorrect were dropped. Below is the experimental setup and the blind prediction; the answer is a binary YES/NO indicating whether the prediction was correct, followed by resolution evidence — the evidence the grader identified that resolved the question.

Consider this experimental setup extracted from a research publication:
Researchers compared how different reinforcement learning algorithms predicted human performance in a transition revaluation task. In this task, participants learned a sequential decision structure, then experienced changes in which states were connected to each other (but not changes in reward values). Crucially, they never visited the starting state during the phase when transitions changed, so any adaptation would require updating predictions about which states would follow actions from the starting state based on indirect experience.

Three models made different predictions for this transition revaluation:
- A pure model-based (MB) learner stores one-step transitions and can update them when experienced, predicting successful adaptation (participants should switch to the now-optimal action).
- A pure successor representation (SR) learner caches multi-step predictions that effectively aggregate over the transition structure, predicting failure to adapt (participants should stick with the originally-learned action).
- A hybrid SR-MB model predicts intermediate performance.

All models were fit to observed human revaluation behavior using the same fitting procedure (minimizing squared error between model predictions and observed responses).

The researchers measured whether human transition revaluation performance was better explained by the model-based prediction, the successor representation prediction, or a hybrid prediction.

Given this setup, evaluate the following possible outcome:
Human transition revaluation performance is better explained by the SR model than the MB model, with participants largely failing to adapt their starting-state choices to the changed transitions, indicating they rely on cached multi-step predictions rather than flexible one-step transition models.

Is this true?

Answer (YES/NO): NO